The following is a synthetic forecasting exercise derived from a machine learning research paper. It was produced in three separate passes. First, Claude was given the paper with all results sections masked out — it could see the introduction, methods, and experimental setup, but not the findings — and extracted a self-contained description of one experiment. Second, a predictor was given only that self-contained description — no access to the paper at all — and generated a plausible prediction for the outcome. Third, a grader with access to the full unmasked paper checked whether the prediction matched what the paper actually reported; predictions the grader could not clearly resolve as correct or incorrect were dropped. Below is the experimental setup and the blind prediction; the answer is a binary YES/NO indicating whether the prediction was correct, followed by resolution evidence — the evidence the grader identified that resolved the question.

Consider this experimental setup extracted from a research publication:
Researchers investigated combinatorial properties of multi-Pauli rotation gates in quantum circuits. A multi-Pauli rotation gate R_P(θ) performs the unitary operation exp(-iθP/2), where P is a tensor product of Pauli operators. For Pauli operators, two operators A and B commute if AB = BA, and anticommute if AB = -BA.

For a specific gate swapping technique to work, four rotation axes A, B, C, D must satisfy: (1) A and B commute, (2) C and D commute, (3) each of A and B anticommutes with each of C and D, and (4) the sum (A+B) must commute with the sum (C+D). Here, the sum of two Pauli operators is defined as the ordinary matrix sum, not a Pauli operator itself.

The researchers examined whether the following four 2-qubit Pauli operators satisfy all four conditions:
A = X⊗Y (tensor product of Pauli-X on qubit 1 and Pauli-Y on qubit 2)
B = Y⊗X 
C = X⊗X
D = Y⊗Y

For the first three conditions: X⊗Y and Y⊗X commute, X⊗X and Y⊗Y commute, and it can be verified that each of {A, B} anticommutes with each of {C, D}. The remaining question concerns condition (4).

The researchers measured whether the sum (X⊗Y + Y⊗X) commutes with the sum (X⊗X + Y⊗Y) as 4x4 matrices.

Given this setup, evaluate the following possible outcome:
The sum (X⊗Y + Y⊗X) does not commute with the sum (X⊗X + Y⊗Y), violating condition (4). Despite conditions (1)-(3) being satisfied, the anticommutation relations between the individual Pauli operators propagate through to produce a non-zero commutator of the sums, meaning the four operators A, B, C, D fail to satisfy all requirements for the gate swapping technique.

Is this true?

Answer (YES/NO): NO